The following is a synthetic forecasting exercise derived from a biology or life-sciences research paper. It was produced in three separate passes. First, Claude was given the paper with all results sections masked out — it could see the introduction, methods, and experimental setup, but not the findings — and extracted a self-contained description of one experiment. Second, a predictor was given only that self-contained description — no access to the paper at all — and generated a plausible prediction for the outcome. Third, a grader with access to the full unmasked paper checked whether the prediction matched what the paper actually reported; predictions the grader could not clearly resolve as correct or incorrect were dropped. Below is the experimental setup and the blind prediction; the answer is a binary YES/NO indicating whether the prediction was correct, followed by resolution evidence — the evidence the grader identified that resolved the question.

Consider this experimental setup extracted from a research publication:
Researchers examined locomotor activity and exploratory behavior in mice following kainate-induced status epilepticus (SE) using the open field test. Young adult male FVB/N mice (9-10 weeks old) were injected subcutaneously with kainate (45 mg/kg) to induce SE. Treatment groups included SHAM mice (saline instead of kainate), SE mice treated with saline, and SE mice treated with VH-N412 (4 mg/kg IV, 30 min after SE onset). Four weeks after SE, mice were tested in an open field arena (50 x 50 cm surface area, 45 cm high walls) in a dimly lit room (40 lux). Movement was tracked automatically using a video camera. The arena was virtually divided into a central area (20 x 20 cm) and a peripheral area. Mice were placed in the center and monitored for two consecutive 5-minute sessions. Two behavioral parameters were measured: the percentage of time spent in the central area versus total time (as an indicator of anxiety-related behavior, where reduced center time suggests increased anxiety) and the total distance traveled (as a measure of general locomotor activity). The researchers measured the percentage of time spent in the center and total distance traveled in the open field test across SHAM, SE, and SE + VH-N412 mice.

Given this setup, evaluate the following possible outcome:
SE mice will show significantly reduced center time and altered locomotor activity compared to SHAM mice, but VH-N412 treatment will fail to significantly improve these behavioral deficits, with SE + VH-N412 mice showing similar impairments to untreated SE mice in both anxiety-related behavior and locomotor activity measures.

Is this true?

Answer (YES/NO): NO